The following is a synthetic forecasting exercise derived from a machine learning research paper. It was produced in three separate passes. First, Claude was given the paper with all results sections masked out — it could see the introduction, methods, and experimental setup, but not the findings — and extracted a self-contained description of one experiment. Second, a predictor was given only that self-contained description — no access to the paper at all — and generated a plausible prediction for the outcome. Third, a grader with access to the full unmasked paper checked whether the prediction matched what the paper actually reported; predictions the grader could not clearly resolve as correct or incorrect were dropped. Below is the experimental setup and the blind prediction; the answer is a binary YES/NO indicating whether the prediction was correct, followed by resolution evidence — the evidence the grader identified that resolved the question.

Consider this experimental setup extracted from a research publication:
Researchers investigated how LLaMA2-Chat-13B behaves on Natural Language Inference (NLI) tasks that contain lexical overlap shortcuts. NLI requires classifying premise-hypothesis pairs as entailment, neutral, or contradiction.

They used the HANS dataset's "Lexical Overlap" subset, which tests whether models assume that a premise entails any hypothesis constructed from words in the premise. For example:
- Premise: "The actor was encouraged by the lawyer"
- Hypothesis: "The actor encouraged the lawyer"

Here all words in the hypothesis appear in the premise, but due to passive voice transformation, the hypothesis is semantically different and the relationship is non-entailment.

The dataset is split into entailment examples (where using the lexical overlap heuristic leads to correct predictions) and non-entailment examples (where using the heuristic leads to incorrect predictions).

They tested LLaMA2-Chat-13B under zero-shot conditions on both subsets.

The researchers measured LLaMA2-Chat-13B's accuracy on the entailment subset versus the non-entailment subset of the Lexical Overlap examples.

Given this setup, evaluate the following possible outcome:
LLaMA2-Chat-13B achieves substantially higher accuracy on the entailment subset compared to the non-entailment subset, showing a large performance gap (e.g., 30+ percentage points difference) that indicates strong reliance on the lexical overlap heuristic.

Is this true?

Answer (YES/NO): YES